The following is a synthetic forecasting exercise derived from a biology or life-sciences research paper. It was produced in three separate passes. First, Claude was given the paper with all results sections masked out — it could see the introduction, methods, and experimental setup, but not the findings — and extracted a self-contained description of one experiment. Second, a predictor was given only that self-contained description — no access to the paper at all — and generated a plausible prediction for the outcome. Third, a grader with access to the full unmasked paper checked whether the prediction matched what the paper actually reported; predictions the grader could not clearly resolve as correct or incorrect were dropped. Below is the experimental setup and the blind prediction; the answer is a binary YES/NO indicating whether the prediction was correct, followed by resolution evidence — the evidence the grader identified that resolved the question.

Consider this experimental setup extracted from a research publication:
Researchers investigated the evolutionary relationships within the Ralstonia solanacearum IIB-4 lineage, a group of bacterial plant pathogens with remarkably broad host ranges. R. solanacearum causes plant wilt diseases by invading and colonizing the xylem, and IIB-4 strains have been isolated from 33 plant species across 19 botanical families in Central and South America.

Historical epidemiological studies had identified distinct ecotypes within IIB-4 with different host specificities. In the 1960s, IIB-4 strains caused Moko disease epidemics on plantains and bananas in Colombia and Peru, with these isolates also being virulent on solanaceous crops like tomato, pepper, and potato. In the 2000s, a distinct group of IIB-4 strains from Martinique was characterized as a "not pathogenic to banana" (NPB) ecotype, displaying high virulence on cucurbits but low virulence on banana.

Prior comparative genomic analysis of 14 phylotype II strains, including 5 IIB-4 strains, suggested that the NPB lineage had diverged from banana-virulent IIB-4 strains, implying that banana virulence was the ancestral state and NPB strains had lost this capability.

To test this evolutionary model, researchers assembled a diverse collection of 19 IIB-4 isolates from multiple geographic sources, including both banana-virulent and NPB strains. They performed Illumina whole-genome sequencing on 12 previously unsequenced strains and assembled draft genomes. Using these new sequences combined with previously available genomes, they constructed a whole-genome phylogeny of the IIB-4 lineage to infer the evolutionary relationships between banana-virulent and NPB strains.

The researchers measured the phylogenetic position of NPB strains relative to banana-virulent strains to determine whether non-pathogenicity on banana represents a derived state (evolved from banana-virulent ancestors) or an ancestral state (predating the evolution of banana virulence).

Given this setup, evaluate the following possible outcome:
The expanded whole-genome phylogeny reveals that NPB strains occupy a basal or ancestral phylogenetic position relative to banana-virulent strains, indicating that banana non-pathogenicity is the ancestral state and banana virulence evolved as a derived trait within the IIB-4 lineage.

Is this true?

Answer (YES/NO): YES